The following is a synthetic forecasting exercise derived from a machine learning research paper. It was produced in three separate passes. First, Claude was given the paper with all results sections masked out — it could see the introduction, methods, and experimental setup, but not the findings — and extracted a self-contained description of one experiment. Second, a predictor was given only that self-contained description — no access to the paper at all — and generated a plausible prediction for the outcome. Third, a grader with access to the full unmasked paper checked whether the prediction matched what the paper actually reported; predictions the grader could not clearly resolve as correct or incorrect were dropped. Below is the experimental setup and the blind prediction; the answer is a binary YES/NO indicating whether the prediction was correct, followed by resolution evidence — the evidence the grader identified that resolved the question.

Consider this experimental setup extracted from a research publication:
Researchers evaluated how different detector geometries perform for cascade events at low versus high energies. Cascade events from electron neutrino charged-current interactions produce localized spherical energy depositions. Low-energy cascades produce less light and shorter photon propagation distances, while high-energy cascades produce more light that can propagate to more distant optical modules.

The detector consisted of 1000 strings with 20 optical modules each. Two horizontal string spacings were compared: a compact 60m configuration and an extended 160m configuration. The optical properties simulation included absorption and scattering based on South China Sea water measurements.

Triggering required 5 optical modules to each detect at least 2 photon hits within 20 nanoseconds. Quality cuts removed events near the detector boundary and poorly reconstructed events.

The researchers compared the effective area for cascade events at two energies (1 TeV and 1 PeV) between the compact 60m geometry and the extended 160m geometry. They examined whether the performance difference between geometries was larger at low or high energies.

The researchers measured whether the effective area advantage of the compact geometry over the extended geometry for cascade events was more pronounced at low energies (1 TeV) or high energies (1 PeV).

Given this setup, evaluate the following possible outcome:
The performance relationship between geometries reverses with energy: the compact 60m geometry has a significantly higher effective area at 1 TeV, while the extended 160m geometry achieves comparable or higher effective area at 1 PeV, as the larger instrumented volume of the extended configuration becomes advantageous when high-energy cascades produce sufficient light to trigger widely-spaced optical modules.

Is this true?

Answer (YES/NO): YES